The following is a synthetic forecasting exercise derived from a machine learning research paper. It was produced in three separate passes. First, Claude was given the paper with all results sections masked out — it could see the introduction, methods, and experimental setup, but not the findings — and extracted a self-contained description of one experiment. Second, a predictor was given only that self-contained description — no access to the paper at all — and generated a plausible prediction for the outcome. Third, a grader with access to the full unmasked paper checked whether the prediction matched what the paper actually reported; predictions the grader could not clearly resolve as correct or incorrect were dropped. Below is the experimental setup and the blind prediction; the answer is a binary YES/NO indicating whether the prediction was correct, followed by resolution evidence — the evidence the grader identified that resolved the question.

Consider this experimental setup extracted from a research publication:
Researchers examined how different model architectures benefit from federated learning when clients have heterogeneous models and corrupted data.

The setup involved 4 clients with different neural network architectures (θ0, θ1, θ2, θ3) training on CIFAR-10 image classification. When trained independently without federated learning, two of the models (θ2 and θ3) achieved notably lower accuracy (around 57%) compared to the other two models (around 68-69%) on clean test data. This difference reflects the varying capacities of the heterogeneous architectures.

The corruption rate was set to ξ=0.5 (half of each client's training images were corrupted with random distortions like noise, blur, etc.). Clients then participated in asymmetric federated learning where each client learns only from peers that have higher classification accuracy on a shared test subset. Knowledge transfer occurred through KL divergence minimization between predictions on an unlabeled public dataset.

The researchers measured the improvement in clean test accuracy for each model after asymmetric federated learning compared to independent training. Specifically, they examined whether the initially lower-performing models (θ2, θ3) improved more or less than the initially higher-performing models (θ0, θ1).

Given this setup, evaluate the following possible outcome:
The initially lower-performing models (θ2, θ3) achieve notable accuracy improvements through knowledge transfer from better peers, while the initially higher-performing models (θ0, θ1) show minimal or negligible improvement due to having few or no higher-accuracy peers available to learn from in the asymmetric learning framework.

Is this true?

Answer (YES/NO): NO